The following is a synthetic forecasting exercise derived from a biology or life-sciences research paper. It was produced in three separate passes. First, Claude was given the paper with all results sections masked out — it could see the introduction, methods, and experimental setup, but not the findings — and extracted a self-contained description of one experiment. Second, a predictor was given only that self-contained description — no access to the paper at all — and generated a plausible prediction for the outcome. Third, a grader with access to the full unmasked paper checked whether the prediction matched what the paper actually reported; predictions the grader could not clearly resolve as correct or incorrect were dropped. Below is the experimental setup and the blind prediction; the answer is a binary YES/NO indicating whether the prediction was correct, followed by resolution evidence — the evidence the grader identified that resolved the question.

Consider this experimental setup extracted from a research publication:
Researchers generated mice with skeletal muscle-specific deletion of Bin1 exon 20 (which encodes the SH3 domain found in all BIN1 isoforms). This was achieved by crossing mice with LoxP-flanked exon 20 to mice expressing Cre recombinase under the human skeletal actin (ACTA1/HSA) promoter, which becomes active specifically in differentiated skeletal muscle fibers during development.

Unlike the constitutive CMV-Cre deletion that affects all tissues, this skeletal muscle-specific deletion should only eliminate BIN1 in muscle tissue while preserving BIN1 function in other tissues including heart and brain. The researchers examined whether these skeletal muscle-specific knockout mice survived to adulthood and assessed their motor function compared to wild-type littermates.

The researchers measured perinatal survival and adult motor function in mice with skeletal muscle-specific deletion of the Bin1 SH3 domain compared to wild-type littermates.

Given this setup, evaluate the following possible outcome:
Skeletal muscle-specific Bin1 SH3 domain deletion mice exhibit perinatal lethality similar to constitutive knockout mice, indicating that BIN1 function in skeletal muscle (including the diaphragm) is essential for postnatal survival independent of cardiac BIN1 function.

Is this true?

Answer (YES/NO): YES